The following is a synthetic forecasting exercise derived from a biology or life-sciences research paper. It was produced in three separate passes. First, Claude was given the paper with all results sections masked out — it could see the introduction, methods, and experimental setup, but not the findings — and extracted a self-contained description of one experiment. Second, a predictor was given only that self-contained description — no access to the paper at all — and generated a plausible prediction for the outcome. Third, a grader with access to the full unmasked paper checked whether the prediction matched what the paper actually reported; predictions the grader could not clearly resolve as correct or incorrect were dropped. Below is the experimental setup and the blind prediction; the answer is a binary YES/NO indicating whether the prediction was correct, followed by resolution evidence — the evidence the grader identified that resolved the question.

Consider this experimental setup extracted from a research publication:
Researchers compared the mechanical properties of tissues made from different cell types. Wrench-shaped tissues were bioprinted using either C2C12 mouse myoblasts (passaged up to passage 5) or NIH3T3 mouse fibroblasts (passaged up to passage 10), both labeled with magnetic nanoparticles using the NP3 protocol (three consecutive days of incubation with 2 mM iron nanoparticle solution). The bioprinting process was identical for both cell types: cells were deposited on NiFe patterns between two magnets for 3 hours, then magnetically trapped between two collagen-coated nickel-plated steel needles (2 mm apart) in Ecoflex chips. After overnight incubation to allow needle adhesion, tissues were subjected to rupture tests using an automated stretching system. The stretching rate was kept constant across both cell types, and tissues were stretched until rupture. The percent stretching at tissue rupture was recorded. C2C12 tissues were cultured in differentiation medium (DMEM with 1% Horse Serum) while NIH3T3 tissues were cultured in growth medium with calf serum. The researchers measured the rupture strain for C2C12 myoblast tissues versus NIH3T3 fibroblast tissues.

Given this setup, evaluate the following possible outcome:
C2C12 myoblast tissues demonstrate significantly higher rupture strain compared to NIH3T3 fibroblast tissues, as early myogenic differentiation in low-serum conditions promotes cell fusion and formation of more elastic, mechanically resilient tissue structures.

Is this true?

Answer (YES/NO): YES